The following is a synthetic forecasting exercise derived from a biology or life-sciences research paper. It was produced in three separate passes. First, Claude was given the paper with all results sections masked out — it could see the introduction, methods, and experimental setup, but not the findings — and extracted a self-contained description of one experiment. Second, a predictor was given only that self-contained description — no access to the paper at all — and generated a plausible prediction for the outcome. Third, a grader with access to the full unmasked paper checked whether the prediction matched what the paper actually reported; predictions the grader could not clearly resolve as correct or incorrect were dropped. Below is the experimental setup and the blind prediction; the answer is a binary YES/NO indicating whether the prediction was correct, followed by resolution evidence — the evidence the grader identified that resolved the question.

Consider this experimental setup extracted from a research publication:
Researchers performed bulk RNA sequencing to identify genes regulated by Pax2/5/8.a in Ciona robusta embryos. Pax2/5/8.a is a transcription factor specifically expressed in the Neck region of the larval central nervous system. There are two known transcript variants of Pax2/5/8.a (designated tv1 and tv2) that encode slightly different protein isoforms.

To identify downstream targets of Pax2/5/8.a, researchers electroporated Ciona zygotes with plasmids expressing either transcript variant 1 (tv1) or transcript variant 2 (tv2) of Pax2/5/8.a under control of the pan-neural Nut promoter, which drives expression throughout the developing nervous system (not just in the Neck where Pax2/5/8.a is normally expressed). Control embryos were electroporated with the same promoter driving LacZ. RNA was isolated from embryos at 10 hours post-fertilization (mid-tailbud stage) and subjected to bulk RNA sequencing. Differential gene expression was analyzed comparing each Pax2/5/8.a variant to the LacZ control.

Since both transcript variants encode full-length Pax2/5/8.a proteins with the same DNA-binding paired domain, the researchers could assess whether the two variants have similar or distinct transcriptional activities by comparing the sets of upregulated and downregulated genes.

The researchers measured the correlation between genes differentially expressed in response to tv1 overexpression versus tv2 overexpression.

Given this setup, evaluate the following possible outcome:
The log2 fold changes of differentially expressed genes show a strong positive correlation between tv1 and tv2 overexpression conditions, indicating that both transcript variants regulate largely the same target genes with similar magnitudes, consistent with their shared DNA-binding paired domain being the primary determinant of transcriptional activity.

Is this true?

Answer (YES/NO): NO